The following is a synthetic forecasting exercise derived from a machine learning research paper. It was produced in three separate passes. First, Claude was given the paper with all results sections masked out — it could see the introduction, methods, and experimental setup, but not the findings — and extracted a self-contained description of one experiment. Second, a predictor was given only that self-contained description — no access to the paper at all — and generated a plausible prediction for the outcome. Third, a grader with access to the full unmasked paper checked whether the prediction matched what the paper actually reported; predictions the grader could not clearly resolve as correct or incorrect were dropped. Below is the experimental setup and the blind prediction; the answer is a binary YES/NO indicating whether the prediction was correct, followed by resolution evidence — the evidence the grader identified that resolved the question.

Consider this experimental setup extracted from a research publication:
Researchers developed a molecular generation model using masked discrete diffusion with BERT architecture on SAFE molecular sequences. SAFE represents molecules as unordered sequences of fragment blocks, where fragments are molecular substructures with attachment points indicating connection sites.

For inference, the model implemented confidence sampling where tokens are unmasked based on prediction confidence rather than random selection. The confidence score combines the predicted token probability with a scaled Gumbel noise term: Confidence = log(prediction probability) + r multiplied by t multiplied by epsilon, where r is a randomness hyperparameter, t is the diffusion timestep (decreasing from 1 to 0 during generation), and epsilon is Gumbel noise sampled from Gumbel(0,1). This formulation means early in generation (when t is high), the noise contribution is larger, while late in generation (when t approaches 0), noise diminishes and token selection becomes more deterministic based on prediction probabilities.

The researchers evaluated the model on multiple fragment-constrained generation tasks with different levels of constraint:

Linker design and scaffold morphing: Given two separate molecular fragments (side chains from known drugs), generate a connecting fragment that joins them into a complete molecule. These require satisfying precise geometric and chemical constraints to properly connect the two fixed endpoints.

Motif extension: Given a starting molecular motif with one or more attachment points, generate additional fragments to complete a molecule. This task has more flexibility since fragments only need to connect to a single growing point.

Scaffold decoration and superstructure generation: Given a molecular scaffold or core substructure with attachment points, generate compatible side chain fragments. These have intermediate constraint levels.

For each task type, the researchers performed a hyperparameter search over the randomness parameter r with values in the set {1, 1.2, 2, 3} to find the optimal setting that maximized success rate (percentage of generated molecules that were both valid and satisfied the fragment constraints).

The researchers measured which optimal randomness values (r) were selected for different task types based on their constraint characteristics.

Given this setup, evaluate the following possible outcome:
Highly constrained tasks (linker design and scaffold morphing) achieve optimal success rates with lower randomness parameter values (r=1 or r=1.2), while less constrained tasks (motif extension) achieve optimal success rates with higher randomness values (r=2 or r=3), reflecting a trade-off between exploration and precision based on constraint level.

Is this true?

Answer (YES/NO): NO